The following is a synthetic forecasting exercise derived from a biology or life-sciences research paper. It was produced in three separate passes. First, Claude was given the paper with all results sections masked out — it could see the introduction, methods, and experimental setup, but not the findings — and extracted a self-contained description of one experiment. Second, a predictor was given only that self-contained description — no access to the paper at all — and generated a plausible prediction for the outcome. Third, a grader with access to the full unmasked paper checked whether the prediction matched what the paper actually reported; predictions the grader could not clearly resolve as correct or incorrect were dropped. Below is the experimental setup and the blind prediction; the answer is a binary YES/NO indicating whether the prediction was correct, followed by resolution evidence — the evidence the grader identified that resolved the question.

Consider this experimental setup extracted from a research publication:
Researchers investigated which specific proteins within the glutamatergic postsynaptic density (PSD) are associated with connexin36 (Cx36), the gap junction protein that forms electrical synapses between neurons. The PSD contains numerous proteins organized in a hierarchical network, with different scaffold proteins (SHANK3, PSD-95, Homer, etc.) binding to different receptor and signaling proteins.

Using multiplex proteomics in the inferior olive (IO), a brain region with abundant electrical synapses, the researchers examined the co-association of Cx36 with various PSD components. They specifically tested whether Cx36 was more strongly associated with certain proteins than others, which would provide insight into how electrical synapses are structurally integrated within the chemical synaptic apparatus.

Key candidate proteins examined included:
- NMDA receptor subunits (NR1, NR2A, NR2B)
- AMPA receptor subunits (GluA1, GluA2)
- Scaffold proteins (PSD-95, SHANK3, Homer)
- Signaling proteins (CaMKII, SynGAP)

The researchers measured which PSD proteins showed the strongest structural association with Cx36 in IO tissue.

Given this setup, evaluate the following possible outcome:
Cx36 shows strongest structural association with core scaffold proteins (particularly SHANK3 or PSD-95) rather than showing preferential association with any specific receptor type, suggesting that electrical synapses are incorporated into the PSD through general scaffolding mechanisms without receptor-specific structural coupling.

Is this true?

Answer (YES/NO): NO